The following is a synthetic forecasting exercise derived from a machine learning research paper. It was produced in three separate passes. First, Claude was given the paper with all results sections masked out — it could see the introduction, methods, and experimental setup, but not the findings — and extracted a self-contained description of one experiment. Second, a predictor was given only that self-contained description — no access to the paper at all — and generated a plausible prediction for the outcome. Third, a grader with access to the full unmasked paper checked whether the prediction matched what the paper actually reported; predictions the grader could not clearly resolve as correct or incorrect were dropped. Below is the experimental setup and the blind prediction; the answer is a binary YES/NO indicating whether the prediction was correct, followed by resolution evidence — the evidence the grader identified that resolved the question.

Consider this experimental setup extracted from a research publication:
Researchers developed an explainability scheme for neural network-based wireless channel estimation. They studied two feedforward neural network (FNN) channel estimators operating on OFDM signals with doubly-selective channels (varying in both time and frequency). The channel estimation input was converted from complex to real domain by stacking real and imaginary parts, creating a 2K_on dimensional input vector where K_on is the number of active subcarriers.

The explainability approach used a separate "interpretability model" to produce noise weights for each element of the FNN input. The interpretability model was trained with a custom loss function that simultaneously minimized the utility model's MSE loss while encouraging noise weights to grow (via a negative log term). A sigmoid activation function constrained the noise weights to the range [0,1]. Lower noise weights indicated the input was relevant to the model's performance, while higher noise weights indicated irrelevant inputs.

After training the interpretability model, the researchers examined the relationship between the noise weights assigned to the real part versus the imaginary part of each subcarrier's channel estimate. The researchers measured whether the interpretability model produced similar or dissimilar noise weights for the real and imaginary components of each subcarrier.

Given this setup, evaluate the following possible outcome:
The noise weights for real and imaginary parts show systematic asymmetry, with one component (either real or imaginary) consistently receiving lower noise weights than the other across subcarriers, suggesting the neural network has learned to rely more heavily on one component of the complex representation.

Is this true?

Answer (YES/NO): NO